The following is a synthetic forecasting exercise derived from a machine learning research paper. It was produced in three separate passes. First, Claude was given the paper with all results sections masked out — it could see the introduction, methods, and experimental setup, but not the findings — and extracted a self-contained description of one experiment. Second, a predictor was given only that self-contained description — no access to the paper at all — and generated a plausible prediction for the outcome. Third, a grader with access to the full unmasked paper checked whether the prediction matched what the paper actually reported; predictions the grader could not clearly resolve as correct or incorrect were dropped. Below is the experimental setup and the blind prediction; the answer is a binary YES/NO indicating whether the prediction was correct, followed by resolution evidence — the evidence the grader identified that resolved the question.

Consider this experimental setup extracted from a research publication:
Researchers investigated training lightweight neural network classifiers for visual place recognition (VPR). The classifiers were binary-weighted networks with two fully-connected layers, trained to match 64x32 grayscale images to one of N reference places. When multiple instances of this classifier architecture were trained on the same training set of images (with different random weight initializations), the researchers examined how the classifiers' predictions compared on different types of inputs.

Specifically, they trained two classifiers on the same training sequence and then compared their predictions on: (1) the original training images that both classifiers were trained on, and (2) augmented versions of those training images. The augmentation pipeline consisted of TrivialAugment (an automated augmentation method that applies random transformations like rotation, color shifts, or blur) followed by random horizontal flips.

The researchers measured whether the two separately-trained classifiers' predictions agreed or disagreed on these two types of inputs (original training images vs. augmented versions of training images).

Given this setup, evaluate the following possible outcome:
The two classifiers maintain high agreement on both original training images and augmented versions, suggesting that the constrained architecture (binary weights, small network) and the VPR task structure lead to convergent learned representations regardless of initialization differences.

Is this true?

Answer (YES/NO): NO